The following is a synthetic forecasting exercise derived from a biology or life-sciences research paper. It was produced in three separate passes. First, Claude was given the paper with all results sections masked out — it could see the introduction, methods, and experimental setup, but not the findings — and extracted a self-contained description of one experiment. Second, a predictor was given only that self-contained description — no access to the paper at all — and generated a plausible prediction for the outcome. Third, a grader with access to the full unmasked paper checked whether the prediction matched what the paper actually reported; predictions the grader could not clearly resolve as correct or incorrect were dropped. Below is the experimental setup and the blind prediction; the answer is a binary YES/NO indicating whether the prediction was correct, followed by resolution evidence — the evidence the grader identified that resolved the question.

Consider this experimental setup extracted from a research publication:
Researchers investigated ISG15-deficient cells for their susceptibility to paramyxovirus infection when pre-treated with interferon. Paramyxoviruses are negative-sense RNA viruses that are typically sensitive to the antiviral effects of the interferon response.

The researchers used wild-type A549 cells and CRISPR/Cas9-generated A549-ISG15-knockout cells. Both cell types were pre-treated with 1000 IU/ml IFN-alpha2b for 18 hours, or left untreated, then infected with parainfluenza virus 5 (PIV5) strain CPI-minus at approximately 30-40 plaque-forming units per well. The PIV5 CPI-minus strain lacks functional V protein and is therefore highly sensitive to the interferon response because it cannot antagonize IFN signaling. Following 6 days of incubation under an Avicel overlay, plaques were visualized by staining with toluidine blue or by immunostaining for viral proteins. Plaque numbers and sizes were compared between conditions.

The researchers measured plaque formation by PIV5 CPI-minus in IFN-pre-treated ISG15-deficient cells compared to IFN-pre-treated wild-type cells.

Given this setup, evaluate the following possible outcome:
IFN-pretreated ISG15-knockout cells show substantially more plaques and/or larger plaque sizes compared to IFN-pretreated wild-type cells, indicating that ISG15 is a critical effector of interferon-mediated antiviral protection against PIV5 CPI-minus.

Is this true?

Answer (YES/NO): NO